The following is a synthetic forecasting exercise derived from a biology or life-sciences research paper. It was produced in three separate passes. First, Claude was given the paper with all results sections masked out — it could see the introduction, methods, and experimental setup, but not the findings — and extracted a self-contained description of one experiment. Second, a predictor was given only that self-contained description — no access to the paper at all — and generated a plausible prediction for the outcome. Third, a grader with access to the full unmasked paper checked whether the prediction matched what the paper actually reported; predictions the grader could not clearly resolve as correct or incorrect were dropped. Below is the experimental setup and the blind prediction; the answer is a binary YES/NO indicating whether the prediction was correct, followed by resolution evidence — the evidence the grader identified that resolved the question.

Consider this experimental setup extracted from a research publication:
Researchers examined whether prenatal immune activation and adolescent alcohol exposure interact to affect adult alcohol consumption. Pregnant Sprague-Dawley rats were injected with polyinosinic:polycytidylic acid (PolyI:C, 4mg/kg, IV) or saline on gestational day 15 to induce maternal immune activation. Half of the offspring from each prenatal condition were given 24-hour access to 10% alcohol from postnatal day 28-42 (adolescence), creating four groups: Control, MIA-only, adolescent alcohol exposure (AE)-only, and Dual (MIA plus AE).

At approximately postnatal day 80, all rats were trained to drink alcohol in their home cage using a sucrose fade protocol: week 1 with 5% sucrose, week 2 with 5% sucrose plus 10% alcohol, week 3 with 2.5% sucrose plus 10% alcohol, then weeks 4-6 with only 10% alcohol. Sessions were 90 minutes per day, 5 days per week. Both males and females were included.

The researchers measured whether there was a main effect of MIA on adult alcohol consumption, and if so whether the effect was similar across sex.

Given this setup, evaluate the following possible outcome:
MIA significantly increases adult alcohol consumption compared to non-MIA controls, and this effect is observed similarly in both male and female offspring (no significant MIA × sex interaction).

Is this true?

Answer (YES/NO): NO